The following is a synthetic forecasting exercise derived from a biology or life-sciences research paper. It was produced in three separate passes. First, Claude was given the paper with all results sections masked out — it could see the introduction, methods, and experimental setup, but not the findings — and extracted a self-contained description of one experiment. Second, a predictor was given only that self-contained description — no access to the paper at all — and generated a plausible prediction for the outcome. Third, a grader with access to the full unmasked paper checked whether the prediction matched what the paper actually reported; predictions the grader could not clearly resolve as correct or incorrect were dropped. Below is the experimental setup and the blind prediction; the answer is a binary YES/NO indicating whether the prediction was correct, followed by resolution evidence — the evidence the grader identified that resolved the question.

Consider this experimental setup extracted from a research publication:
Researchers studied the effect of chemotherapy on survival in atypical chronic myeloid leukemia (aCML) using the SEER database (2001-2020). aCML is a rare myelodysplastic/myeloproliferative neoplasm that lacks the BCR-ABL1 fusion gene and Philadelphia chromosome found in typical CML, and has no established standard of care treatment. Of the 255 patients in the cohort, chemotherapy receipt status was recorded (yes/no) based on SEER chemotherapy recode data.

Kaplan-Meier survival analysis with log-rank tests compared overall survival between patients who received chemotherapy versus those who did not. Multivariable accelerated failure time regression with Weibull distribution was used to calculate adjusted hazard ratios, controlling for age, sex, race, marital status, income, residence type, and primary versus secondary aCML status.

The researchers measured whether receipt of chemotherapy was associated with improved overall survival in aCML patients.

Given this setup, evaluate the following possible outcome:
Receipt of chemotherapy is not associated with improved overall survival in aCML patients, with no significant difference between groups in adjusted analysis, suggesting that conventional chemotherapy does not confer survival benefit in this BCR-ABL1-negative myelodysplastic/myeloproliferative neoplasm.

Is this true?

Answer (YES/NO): YES